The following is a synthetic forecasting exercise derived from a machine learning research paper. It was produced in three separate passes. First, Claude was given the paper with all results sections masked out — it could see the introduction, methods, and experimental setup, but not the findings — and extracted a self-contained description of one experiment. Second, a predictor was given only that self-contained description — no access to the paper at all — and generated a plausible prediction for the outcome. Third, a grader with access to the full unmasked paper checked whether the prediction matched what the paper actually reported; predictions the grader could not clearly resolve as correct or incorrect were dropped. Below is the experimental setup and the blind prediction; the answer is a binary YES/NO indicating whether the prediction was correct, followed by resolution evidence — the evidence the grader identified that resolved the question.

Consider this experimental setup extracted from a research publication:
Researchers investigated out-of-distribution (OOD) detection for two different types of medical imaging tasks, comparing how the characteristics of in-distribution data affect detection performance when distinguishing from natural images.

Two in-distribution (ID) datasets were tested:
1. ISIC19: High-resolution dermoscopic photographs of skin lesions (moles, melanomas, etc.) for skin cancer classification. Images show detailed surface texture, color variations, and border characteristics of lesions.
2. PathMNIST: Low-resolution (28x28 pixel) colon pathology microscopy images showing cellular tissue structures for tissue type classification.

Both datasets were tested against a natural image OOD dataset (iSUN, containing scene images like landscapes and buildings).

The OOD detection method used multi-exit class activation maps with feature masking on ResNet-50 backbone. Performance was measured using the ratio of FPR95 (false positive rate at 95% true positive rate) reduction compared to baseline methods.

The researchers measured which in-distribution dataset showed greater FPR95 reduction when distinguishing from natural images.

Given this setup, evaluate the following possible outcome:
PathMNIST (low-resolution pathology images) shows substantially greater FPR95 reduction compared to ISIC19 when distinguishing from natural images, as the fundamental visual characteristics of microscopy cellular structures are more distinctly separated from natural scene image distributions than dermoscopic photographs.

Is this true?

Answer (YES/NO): YES